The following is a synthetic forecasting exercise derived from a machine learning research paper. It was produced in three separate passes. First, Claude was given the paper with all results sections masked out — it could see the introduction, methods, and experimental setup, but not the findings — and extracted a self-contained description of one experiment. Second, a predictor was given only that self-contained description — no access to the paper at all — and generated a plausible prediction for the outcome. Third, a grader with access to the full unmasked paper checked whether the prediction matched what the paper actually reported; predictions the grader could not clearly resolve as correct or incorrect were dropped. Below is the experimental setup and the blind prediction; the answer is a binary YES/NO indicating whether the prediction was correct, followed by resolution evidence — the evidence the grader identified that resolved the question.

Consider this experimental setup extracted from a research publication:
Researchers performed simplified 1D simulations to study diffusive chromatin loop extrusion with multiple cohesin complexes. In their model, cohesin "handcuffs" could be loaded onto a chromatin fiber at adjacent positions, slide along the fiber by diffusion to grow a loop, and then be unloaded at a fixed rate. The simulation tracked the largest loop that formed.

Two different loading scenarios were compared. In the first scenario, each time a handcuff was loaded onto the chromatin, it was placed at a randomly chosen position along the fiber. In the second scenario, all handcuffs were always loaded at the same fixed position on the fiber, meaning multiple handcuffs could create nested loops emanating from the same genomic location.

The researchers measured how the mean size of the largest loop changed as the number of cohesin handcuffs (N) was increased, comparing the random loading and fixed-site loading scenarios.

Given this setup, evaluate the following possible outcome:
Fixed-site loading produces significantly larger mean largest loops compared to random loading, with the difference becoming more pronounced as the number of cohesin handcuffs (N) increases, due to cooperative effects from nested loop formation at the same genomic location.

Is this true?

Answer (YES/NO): YES